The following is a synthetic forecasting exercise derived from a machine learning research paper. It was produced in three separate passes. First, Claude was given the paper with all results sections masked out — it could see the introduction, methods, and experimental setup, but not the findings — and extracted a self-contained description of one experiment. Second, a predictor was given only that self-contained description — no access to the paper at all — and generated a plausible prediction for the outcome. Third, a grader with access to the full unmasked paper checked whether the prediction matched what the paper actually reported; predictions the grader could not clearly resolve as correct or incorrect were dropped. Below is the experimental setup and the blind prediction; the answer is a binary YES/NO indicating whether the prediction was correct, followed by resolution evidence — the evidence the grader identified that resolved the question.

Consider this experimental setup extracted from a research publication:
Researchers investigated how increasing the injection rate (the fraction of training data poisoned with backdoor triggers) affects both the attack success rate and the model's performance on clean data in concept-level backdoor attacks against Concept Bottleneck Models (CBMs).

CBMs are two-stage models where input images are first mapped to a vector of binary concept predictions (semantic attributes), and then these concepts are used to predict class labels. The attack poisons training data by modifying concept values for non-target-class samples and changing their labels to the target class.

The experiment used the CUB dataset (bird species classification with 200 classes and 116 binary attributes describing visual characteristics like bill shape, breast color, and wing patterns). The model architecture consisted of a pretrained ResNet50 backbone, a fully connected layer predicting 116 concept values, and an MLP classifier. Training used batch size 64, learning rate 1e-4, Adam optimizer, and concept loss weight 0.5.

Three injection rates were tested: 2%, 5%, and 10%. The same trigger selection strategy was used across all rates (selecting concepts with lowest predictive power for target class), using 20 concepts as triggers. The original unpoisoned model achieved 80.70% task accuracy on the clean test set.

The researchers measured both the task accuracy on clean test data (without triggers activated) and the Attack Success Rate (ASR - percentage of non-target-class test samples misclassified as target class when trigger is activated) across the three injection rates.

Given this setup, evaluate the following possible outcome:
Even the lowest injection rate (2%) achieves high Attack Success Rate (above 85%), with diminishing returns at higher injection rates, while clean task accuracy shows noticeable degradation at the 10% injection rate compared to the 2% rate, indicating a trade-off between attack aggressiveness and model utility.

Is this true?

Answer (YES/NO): NO